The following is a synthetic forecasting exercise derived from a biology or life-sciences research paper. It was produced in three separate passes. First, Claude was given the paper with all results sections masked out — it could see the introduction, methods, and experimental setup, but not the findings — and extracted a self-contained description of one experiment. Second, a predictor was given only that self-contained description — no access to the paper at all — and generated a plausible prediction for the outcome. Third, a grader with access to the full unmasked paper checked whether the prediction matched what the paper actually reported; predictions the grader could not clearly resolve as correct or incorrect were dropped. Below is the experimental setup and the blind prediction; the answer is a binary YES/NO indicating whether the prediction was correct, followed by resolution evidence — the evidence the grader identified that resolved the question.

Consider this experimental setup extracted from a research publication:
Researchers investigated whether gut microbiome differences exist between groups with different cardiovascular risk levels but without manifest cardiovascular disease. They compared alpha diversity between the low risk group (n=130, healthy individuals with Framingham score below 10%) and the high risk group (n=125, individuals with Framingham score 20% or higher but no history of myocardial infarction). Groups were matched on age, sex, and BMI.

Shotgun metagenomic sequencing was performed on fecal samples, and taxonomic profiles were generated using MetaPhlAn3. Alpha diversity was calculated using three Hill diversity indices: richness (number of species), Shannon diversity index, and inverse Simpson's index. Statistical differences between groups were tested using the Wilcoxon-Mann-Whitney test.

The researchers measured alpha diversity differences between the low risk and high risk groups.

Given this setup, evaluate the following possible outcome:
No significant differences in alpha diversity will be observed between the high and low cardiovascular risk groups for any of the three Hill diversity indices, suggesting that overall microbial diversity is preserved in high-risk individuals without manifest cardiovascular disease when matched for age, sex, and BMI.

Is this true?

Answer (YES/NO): YES